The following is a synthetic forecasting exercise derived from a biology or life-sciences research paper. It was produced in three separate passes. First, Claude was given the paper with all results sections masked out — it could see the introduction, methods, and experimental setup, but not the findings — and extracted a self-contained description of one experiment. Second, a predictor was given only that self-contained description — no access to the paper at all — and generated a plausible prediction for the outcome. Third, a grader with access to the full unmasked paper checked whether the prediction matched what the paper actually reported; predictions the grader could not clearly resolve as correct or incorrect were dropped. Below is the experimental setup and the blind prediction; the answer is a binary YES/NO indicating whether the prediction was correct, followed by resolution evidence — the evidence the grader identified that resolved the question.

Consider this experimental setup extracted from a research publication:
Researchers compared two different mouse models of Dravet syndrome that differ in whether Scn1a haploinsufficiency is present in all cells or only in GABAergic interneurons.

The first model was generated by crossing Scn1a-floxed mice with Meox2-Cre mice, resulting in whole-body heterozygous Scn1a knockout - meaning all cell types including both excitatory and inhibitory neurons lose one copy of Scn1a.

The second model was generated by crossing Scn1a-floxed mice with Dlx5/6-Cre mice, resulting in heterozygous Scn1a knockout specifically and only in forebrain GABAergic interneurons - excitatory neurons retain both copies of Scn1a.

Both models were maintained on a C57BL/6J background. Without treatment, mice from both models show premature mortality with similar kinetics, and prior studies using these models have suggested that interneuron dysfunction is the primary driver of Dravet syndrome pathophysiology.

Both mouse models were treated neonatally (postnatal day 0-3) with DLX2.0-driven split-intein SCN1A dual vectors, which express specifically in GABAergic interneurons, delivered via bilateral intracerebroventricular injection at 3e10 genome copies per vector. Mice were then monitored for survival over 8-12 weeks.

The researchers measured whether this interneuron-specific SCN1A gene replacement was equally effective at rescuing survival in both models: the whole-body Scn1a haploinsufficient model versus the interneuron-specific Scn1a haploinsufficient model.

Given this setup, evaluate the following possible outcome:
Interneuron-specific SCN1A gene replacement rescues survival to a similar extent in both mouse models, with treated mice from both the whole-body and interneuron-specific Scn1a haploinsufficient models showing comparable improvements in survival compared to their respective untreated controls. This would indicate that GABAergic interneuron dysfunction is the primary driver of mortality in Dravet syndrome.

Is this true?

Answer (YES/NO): YES